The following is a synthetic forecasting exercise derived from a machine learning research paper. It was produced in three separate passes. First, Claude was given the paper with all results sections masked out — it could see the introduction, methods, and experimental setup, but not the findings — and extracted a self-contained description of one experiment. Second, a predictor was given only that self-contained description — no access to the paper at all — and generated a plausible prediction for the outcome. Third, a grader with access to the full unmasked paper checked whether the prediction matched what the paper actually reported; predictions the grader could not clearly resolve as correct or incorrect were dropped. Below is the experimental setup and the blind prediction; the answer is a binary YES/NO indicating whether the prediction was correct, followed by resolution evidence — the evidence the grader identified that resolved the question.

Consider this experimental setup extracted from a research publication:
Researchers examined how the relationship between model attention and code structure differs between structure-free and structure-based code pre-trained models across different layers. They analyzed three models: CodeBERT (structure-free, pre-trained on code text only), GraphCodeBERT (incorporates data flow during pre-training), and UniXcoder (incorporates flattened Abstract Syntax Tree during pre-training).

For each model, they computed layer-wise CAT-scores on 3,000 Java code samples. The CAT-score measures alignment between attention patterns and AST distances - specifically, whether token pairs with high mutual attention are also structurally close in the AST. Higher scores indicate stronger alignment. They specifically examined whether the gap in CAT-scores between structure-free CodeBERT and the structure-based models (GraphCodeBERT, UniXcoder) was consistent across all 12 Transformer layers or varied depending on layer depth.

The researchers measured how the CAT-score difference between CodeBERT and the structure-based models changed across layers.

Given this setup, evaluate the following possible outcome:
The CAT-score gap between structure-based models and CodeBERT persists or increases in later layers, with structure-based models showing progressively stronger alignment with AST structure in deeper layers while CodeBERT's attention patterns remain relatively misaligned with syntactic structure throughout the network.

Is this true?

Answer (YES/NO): NO